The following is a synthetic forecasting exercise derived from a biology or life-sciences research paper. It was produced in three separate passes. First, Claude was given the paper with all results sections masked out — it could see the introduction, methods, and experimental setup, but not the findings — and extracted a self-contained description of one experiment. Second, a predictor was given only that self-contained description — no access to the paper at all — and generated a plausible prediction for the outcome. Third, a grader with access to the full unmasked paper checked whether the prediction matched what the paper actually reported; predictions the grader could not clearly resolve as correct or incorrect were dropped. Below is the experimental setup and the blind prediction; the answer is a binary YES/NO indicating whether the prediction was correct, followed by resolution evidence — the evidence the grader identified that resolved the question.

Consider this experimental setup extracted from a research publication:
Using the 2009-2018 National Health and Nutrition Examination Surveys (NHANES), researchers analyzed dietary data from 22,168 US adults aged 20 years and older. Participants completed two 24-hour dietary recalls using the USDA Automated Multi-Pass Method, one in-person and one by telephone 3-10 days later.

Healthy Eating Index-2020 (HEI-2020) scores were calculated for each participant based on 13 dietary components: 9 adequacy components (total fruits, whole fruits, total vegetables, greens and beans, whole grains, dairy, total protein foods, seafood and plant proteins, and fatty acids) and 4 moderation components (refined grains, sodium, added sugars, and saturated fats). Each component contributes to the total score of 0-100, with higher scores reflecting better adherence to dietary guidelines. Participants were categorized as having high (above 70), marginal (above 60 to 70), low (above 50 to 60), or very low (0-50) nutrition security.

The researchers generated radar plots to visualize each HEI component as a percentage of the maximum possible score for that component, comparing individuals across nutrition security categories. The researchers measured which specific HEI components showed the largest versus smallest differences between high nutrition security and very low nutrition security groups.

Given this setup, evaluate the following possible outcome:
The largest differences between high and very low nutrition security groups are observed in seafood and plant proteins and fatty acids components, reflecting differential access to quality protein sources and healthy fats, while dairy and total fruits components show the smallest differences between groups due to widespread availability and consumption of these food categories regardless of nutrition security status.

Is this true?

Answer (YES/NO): NO